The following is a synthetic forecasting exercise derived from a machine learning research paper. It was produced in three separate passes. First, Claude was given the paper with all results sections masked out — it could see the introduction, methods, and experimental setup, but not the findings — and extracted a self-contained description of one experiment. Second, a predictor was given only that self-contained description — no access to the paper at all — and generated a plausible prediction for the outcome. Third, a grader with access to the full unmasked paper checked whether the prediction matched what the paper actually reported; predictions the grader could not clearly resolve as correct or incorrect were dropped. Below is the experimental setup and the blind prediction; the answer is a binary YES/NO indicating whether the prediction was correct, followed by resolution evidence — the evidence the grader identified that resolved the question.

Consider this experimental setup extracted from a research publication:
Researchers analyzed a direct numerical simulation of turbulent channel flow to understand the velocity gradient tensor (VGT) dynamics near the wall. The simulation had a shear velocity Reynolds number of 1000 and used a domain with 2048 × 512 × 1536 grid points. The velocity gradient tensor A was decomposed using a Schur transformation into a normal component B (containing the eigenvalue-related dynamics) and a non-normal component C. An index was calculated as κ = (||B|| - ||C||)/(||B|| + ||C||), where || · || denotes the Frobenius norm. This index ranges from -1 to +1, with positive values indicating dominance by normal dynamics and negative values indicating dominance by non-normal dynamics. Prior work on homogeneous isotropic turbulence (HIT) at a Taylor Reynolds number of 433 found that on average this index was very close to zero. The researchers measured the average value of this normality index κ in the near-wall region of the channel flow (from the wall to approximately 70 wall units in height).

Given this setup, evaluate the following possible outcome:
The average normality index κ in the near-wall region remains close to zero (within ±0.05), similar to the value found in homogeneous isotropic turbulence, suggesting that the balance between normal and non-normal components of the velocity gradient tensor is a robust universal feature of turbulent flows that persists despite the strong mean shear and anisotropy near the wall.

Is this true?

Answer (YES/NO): NO